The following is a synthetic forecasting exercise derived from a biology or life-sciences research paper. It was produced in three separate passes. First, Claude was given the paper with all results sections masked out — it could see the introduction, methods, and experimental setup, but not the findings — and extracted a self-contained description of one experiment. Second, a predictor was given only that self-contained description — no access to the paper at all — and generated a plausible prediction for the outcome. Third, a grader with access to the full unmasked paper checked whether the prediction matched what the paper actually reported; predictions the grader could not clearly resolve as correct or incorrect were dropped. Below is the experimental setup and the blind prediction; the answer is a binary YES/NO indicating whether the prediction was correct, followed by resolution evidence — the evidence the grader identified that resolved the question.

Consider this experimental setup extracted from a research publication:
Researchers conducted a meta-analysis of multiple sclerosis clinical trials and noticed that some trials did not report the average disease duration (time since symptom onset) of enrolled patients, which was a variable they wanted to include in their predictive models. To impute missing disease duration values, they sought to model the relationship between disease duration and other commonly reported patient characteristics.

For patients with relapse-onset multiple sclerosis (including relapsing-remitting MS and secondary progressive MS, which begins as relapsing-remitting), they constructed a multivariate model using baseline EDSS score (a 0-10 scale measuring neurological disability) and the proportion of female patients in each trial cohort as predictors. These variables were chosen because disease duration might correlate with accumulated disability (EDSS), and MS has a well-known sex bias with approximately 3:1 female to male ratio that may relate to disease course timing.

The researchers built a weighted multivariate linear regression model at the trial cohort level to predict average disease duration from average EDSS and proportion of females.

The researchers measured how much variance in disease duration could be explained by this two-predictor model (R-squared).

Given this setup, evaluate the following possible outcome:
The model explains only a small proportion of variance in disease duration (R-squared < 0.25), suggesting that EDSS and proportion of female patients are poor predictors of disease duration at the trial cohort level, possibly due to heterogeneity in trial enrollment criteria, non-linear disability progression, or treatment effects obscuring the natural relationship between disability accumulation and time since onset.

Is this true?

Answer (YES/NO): NO